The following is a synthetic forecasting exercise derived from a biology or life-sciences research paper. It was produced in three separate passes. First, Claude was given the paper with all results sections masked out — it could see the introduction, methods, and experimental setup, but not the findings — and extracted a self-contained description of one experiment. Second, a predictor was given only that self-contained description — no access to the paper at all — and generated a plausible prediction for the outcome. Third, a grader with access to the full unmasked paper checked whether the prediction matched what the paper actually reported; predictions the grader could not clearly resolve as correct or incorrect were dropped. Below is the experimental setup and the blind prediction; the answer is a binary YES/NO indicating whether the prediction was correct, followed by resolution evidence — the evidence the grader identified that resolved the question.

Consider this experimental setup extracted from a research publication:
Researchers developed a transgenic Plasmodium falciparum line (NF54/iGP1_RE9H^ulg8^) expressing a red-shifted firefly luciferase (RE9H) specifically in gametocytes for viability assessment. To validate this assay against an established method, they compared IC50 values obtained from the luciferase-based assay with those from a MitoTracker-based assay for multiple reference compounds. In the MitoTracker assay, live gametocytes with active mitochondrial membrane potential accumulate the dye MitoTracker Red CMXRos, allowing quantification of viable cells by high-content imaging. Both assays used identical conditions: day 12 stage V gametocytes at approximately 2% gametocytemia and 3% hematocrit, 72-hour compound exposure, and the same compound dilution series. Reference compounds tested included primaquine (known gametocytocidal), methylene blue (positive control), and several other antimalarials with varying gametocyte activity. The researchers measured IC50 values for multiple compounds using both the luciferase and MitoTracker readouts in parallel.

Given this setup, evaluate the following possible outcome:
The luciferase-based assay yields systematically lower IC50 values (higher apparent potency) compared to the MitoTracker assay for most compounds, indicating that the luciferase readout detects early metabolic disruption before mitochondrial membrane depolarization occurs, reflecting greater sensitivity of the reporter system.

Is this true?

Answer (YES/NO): NO